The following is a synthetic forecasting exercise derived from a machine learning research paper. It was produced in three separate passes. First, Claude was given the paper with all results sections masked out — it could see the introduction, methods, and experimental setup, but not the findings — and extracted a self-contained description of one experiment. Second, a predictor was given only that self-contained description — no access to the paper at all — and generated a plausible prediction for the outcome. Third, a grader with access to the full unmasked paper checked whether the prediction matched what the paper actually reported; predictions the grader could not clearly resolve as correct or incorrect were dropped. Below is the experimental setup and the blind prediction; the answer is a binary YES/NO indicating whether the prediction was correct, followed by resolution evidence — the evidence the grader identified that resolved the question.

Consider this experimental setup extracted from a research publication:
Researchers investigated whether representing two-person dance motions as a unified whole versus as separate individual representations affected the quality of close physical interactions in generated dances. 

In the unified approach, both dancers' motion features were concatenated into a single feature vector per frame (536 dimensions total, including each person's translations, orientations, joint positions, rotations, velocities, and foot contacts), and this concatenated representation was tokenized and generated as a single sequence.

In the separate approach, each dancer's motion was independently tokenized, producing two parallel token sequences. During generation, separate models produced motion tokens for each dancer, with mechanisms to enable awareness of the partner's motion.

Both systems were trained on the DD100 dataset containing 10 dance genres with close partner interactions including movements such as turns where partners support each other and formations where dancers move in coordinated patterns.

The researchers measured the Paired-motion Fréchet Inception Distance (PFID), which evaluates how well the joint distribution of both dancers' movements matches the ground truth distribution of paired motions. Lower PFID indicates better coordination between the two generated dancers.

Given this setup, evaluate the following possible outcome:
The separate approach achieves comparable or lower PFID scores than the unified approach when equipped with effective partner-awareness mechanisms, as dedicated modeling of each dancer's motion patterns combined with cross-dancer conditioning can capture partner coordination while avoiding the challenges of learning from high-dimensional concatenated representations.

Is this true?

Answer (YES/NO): NO